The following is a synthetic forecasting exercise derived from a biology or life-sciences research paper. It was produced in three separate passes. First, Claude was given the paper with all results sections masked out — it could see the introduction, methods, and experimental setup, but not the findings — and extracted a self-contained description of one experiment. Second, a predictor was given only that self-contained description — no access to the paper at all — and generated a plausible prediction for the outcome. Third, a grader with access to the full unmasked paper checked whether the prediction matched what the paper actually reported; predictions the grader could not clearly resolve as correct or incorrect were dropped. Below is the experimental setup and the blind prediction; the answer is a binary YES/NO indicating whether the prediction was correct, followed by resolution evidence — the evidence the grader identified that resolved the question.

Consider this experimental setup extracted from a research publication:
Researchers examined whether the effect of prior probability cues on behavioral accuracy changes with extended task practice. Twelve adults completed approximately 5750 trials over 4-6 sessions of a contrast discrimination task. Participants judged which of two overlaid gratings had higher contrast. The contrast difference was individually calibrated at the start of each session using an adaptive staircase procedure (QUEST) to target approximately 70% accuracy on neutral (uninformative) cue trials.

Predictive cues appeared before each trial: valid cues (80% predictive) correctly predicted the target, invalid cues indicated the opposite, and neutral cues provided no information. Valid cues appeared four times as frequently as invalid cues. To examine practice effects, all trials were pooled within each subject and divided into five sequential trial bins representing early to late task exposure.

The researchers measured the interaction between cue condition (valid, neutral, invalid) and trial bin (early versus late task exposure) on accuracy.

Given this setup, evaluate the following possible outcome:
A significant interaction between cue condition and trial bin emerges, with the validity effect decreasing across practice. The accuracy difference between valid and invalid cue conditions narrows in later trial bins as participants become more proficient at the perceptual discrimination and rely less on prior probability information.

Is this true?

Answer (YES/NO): NO